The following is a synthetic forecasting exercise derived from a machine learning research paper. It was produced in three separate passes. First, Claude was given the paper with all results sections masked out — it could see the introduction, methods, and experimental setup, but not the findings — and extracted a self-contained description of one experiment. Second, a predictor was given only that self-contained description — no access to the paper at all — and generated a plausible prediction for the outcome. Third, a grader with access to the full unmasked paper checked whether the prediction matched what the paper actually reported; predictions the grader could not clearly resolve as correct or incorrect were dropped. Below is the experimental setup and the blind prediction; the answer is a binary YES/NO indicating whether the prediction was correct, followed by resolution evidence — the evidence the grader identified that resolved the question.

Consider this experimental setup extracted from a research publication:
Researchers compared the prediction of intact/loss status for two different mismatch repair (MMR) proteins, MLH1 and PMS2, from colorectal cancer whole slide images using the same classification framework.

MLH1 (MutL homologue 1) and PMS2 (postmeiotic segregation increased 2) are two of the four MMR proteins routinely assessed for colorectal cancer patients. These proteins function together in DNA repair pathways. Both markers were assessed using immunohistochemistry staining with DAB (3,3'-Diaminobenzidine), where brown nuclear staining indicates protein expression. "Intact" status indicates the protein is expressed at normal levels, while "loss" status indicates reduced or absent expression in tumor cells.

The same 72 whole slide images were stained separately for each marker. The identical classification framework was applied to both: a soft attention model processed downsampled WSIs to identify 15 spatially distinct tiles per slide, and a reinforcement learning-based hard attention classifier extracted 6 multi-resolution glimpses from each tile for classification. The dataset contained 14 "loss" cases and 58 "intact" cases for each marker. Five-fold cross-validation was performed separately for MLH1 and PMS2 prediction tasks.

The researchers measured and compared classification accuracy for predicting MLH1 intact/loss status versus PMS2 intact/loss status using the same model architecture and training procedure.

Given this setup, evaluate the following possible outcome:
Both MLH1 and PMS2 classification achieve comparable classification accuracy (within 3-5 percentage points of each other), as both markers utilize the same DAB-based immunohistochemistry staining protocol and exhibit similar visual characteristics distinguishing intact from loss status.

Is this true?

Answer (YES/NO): NO